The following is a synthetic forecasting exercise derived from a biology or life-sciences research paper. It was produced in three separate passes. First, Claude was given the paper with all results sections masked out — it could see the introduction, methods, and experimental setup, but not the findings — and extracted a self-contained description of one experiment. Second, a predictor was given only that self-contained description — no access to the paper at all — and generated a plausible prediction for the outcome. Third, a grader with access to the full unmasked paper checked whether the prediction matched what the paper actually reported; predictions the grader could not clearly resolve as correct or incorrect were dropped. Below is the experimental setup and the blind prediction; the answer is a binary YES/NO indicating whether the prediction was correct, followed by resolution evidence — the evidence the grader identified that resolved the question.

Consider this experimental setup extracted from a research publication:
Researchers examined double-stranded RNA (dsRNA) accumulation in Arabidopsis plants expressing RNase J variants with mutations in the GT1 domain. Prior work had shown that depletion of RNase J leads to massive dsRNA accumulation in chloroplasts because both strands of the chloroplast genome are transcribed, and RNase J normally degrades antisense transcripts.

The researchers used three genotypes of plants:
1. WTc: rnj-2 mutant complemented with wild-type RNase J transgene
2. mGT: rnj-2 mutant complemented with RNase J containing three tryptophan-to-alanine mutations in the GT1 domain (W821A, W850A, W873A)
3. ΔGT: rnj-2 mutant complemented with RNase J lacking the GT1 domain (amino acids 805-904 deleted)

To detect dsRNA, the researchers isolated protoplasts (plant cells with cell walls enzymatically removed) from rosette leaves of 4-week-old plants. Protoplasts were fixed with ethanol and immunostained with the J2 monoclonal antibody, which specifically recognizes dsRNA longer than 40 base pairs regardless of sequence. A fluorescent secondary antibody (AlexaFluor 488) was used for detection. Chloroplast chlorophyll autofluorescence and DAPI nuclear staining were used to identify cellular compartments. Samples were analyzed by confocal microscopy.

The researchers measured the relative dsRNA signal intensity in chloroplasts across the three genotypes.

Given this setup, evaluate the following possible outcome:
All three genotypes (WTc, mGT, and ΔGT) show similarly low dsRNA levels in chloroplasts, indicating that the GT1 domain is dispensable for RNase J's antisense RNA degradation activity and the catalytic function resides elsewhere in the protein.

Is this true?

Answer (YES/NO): NO